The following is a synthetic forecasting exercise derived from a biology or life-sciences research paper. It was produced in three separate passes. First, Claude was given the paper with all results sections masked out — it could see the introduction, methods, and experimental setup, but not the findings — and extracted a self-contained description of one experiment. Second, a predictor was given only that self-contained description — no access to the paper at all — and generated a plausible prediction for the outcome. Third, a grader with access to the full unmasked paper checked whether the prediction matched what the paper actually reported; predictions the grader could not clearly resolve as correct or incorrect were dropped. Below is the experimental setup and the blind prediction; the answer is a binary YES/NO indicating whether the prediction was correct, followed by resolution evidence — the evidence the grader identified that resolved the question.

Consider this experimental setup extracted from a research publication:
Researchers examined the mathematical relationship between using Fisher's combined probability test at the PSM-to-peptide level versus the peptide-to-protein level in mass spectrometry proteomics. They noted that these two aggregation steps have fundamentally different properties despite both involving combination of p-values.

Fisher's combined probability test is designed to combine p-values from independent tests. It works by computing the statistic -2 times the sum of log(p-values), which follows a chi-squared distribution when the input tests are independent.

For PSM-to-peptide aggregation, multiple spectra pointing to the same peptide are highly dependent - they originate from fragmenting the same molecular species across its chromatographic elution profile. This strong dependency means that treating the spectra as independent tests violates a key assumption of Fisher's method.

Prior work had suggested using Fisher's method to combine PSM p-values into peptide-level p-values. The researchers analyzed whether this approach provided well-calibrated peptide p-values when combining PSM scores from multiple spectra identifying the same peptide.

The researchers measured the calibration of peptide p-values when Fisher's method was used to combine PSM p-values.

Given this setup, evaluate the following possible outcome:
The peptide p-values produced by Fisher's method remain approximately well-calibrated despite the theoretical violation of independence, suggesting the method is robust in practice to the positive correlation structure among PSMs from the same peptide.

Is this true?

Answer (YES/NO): NO